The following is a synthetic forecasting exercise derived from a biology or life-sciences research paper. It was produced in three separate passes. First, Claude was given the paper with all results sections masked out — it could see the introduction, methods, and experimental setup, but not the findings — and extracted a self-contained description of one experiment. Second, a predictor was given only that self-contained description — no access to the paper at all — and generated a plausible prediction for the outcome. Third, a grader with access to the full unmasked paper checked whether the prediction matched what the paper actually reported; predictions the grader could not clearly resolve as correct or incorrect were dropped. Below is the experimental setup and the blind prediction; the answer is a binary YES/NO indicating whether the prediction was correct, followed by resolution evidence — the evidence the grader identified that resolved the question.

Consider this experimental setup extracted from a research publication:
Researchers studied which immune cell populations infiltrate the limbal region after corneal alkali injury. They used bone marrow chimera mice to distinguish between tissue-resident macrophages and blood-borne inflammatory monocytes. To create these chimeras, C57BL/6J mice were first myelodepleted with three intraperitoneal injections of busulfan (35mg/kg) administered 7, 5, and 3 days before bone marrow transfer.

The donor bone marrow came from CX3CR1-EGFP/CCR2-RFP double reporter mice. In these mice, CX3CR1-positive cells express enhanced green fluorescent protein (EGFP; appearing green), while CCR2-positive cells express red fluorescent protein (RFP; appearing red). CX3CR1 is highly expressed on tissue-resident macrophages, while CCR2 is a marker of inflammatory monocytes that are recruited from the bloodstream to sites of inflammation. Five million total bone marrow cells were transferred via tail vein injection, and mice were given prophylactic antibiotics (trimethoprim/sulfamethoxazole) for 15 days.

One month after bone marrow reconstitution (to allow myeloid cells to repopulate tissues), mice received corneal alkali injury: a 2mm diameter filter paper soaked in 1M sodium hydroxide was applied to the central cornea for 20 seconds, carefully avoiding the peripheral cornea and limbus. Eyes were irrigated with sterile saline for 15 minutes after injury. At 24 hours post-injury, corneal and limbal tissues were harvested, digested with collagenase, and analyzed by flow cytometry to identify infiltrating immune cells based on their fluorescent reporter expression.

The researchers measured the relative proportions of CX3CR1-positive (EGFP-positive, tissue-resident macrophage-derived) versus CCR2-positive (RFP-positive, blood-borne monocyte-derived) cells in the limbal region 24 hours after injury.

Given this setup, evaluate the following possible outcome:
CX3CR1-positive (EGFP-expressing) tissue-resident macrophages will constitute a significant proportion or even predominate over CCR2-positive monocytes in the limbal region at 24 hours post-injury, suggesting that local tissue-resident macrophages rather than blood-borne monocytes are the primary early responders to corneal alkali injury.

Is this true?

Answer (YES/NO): NO